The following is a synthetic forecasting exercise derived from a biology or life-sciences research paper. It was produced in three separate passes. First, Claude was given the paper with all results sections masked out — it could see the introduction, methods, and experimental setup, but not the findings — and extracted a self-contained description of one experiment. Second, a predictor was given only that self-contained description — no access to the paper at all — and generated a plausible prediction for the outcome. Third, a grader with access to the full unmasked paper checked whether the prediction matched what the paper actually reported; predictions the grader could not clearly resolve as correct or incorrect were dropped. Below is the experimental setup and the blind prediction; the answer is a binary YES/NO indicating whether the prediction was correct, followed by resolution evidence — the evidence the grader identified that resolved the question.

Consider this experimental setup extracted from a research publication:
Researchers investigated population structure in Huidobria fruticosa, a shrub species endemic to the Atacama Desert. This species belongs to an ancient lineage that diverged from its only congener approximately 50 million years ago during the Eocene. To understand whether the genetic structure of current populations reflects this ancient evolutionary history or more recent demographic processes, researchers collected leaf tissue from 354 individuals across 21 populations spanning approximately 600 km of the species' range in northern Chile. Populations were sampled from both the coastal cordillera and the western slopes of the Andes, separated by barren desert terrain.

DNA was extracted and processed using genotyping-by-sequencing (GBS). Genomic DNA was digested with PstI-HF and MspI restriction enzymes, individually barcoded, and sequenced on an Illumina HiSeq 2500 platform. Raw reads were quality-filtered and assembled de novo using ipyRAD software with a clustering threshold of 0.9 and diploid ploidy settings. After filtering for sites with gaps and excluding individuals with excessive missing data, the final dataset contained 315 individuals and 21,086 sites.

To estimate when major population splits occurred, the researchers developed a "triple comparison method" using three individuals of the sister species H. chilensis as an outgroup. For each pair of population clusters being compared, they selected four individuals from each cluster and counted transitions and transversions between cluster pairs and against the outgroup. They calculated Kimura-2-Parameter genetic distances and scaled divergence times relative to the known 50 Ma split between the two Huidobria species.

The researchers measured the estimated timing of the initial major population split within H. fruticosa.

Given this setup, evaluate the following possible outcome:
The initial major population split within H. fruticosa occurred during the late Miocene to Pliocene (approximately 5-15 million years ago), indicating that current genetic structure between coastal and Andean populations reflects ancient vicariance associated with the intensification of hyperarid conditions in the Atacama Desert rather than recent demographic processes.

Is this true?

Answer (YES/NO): NO